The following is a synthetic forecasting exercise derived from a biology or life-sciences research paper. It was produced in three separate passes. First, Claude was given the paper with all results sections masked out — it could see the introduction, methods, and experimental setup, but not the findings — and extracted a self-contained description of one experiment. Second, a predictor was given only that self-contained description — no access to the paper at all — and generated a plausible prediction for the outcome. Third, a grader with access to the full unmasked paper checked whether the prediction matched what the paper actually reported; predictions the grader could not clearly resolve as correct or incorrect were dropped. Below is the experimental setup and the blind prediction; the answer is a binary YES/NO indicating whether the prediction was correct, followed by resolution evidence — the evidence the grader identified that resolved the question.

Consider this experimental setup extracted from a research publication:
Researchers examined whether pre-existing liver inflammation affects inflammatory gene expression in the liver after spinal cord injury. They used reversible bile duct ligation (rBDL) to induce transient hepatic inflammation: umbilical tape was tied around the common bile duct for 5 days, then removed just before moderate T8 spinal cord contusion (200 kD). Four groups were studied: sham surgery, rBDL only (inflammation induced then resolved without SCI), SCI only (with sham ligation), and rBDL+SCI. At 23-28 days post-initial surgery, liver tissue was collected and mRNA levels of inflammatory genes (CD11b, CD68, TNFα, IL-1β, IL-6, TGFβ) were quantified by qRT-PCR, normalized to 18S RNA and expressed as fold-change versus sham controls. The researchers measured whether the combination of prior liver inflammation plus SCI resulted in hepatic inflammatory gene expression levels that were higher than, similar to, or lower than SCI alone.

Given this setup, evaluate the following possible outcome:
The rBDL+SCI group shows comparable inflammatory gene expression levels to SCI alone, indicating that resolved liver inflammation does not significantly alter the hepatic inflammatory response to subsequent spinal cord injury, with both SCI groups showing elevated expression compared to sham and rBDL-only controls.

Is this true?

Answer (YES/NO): NO